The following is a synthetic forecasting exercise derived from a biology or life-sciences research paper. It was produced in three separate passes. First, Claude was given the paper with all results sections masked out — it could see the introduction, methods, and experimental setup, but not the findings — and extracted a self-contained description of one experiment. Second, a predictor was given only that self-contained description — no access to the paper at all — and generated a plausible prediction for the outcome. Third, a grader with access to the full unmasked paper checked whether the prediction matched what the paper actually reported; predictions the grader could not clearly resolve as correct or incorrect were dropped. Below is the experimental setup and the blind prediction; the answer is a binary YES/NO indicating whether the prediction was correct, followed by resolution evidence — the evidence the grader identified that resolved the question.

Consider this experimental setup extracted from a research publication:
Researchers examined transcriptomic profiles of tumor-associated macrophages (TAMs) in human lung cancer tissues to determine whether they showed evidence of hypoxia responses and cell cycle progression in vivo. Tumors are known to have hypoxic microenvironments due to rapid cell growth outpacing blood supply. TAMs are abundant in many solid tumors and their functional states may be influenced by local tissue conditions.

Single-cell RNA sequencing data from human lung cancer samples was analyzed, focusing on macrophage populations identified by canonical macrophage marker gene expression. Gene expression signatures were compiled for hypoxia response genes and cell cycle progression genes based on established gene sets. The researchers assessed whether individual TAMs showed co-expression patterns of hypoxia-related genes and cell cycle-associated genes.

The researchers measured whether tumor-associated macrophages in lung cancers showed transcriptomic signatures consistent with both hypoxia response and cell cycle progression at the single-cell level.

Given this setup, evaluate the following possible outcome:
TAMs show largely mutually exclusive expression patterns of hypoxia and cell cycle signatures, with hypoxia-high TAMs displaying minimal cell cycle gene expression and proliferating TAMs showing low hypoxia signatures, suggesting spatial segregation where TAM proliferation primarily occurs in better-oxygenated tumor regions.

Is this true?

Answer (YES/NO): NO